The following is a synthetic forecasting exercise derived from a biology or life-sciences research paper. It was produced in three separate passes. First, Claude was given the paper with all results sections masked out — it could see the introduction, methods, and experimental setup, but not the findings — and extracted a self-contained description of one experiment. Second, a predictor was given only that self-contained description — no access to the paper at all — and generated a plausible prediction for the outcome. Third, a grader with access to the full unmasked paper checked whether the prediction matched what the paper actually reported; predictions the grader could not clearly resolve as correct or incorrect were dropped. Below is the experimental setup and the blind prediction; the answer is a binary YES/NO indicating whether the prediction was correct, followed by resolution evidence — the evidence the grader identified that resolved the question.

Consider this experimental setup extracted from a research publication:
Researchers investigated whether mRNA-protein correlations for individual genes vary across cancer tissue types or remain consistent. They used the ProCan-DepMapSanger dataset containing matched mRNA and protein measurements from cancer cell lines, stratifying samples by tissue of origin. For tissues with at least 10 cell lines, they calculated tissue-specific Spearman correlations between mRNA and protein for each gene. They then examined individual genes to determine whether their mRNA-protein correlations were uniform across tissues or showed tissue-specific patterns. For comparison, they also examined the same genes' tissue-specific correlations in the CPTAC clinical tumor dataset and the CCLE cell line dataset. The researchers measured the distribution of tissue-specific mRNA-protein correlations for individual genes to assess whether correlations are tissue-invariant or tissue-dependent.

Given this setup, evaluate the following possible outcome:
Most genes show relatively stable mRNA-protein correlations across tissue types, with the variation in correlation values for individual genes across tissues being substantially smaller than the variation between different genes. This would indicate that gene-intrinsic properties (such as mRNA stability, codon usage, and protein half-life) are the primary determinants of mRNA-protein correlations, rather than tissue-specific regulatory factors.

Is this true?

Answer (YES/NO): NO